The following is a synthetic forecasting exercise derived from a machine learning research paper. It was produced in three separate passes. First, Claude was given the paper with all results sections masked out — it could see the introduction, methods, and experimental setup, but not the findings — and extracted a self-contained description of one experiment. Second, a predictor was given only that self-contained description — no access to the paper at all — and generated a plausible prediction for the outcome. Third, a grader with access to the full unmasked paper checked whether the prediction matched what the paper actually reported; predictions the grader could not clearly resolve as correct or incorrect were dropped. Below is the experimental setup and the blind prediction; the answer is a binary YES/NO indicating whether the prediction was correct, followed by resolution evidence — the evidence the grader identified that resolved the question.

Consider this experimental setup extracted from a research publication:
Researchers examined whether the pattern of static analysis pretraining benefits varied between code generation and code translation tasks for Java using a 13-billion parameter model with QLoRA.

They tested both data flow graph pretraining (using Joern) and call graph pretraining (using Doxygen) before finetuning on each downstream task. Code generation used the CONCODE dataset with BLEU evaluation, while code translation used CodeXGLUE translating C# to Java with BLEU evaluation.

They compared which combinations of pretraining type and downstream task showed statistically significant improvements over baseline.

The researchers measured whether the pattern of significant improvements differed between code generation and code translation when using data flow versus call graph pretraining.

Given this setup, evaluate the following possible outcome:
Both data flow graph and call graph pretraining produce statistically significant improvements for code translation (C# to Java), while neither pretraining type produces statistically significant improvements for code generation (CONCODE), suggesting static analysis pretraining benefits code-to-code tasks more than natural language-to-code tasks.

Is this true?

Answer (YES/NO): NO